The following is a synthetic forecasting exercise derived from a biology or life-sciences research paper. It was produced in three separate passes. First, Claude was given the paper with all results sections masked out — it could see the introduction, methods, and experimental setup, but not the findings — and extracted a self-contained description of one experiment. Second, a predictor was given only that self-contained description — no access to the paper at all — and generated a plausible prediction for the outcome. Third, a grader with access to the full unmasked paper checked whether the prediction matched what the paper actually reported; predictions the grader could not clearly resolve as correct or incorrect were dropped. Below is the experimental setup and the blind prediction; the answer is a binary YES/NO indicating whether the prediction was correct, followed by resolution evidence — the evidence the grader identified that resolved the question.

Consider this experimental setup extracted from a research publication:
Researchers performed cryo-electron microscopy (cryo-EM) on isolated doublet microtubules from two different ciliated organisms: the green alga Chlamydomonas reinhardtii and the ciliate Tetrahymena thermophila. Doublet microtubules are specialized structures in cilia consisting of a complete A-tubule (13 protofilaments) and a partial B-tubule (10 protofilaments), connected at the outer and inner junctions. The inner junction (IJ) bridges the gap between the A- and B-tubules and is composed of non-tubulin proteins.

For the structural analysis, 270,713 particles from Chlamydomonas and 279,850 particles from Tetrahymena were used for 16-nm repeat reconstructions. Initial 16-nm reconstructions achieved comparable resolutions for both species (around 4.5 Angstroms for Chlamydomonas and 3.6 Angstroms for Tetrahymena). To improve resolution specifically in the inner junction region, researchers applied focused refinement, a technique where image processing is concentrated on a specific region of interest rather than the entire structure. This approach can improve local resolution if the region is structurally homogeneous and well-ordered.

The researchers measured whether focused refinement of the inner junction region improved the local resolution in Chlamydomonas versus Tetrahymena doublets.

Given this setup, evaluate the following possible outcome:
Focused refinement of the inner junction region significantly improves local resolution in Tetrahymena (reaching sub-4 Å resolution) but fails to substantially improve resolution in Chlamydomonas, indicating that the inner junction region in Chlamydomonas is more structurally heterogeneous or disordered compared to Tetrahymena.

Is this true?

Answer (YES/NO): NO